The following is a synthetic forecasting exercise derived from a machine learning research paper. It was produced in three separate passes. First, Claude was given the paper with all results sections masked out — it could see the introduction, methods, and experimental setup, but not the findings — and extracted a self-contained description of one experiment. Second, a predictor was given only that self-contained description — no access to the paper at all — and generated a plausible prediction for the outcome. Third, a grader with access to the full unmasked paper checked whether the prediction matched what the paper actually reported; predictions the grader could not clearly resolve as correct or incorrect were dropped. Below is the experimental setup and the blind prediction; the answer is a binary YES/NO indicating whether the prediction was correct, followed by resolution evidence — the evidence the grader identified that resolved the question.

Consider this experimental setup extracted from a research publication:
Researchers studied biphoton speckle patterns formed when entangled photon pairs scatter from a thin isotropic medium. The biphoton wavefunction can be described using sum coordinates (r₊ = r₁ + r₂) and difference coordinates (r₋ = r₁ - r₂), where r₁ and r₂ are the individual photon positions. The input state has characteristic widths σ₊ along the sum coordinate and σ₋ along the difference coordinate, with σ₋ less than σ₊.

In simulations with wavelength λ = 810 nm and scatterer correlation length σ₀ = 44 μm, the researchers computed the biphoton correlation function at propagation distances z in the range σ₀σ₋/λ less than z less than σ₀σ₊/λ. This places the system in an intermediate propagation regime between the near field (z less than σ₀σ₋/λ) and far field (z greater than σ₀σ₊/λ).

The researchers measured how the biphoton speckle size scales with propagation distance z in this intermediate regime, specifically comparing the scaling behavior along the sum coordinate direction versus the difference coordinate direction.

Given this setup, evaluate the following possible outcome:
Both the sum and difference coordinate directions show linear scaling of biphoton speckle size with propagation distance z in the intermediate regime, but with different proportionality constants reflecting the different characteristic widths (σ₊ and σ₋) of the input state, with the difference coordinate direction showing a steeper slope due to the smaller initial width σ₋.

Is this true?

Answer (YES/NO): NO